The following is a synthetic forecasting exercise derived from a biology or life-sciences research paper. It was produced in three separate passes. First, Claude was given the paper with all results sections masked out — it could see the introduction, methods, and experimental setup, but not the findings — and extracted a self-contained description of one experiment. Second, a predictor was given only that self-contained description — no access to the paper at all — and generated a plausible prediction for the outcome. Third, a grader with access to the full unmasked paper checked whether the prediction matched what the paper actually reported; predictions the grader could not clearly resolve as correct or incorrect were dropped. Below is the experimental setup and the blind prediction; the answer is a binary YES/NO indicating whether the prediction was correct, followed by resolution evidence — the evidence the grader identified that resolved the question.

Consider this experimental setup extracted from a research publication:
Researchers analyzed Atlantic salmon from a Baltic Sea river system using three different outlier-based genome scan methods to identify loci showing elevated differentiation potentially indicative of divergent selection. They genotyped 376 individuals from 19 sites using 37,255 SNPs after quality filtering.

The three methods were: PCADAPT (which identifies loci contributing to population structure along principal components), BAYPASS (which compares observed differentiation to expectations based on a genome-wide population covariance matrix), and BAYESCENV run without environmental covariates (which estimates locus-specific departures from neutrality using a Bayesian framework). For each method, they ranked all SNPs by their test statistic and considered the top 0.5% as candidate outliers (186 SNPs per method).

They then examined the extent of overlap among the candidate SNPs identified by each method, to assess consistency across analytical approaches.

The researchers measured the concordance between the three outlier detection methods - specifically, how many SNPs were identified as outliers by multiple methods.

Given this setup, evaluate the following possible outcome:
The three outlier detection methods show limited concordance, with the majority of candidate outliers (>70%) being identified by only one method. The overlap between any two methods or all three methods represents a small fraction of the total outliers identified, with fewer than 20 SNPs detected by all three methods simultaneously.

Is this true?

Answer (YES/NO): NO